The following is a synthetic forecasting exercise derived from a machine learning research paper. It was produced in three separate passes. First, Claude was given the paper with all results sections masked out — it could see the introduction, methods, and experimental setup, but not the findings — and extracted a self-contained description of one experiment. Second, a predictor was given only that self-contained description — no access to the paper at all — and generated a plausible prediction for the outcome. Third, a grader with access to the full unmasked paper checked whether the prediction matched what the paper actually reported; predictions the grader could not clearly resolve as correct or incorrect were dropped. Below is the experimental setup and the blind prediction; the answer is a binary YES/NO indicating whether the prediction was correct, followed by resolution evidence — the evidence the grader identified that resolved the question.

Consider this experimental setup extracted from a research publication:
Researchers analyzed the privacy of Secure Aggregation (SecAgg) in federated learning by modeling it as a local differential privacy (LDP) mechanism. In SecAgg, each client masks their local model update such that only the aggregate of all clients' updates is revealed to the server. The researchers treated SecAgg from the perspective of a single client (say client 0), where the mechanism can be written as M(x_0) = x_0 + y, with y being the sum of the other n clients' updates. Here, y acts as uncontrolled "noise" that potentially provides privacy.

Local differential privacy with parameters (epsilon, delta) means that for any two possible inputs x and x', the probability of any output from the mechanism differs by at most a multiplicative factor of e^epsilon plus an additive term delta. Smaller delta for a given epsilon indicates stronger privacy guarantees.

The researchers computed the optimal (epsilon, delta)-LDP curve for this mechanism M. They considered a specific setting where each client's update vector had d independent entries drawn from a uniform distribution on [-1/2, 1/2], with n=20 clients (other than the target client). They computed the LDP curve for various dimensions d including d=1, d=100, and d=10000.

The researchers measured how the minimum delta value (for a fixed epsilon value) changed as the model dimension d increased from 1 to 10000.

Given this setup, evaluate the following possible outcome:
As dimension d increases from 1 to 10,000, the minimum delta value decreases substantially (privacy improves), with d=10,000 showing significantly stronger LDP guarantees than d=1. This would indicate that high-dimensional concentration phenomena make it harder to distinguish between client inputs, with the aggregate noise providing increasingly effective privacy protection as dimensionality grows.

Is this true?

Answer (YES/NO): NO